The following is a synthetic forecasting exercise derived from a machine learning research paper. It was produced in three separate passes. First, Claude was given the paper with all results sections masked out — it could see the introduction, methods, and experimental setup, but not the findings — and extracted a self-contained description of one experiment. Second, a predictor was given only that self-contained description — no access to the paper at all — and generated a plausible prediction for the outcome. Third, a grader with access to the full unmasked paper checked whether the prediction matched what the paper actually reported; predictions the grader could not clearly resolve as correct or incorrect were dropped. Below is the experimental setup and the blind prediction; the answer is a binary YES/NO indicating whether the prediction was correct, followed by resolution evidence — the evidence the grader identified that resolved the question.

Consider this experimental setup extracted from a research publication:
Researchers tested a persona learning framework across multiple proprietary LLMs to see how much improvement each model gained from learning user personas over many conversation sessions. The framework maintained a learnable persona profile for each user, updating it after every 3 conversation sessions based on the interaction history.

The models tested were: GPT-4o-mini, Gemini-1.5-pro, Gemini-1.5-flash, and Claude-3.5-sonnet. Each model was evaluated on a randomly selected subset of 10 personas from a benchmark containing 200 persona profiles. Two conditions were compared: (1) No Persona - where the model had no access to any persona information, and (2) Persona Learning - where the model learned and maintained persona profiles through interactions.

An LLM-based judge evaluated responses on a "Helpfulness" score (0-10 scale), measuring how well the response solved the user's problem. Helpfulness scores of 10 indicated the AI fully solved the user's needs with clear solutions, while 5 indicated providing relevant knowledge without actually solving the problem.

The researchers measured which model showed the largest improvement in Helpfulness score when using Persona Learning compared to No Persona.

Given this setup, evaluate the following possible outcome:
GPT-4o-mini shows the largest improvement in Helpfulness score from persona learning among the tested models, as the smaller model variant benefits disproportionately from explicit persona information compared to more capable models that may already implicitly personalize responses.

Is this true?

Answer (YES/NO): NO